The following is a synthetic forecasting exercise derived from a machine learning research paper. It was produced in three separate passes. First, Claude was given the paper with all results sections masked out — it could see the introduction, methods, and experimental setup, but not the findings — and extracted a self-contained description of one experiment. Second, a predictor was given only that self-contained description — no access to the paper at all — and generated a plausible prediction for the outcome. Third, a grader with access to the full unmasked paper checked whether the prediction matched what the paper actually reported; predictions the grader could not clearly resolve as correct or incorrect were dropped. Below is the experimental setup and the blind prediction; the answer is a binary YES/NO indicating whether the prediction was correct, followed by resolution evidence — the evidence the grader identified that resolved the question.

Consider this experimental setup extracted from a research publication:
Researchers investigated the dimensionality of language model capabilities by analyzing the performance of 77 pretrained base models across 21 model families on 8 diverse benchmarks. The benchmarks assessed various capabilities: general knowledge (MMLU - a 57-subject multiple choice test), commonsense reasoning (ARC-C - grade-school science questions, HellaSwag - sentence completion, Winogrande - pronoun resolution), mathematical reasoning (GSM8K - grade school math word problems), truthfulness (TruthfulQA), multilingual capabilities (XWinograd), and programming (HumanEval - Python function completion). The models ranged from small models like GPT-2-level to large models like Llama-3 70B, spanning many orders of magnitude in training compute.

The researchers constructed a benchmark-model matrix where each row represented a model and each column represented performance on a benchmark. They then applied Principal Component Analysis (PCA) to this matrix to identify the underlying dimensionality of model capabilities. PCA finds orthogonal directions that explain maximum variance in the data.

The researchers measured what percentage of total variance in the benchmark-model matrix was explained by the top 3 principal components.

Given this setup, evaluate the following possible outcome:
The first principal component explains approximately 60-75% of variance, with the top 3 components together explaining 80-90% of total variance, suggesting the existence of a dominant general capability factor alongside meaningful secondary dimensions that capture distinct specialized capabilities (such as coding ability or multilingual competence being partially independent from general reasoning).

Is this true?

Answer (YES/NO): NO